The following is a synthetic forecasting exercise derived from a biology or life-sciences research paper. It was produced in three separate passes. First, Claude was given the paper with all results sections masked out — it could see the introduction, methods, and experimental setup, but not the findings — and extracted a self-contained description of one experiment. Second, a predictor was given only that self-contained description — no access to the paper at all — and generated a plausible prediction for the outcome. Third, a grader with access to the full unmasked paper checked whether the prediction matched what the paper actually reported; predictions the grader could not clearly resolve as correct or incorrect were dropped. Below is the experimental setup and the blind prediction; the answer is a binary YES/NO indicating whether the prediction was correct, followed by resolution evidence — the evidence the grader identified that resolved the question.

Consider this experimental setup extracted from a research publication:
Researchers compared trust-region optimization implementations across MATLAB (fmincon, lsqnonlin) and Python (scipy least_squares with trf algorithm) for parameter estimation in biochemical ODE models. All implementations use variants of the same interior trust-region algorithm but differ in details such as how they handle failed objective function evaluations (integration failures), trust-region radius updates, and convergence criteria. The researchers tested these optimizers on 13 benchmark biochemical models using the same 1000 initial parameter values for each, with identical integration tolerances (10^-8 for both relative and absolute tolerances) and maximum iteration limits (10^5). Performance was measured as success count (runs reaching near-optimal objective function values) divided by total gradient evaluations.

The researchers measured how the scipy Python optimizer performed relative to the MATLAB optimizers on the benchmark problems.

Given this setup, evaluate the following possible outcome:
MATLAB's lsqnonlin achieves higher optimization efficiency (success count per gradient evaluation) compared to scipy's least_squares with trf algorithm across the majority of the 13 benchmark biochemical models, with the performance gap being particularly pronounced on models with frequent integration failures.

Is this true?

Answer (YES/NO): NO